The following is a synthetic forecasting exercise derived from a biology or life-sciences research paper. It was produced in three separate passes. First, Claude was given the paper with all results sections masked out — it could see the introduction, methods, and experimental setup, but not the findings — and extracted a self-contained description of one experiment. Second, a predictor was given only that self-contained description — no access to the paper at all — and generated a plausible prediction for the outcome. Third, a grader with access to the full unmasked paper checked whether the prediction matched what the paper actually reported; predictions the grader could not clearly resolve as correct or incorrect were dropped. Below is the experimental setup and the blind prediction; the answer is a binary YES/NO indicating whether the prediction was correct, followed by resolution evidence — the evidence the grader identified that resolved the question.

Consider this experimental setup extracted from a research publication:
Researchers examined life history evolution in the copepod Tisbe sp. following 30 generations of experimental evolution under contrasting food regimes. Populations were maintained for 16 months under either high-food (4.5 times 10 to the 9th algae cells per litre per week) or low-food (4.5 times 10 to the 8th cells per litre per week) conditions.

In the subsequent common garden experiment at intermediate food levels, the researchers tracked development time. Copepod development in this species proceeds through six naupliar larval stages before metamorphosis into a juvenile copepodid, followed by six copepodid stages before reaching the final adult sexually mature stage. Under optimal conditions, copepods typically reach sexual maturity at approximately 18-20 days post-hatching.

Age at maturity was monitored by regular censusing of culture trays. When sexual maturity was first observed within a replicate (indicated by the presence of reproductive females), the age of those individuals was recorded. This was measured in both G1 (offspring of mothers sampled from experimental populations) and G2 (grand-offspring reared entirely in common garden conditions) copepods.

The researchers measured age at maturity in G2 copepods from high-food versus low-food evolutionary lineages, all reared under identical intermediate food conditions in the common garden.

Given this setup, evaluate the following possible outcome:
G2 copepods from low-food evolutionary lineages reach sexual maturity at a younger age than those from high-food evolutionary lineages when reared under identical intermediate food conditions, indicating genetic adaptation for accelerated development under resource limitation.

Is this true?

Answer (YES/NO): NO